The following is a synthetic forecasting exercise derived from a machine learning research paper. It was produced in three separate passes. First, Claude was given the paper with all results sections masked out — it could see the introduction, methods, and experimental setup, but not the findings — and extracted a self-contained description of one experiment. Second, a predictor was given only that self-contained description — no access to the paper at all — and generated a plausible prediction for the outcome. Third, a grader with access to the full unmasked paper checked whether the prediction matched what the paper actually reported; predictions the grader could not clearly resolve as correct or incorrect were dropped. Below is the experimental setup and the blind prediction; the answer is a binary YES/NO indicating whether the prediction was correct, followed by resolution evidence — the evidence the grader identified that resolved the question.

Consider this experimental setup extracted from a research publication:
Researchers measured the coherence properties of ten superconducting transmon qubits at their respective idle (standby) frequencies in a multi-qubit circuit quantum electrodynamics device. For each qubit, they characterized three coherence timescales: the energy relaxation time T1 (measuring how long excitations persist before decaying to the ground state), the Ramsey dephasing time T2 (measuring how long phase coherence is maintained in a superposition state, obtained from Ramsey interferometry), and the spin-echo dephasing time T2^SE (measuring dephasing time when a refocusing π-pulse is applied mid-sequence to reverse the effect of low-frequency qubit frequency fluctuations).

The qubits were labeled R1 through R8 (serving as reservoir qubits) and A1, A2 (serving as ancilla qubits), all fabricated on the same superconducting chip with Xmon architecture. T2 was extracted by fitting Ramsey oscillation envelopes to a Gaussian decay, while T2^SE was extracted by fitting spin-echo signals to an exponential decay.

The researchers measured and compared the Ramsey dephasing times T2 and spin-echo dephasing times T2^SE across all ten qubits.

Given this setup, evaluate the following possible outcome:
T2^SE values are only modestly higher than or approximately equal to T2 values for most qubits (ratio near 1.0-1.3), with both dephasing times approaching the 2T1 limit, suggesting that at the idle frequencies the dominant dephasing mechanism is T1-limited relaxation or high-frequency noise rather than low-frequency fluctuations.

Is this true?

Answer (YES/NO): NO